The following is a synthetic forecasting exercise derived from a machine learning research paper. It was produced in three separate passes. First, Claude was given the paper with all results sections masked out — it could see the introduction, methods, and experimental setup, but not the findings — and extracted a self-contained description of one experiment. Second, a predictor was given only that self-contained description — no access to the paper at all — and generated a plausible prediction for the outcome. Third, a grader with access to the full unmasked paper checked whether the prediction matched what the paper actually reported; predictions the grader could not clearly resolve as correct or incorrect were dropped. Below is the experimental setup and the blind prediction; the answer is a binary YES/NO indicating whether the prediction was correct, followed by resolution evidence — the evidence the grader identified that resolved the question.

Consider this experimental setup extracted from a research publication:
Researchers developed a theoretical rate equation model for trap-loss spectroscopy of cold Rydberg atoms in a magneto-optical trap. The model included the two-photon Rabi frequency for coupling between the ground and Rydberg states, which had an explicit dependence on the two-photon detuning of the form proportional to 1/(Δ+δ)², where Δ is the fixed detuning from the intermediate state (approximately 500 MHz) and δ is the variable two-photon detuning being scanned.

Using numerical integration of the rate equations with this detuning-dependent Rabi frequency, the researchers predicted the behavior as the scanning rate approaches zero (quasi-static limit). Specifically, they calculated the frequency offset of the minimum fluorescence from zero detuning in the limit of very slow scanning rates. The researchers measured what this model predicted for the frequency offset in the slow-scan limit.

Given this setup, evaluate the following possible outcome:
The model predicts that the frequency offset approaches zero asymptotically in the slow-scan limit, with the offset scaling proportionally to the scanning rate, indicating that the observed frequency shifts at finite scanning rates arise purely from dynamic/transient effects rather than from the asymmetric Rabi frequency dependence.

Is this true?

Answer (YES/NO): NO